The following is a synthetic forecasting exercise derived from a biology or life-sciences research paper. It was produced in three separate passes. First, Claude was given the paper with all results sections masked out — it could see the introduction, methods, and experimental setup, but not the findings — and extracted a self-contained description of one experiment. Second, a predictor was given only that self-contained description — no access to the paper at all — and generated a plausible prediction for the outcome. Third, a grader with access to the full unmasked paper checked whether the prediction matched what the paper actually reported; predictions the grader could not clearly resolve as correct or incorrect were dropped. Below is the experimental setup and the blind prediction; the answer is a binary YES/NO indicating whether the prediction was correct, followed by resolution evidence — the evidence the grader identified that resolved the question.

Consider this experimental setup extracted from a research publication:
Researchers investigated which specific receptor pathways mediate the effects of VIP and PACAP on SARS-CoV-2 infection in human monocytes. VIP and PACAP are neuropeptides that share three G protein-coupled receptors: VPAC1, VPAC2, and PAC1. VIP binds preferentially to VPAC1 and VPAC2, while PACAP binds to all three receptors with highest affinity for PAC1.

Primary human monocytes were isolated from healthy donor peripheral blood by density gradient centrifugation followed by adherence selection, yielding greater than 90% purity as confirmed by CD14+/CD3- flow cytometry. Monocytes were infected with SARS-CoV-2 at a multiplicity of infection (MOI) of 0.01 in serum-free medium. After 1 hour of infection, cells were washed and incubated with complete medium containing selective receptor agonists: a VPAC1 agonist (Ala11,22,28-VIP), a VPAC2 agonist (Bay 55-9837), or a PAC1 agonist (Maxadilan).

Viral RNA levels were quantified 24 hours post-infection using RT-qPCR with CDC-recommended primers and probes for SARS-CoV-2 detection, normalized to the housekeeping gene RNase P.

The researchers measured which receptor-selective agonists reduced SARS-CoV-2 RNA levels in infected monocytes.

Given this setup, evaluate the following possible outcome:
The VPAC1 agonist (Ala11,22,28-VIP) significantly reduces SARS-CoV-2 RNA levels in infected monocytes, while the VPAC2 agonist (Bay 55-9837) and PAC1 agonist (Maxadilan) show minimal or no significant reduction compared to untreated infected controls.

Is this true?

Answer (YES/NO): NO